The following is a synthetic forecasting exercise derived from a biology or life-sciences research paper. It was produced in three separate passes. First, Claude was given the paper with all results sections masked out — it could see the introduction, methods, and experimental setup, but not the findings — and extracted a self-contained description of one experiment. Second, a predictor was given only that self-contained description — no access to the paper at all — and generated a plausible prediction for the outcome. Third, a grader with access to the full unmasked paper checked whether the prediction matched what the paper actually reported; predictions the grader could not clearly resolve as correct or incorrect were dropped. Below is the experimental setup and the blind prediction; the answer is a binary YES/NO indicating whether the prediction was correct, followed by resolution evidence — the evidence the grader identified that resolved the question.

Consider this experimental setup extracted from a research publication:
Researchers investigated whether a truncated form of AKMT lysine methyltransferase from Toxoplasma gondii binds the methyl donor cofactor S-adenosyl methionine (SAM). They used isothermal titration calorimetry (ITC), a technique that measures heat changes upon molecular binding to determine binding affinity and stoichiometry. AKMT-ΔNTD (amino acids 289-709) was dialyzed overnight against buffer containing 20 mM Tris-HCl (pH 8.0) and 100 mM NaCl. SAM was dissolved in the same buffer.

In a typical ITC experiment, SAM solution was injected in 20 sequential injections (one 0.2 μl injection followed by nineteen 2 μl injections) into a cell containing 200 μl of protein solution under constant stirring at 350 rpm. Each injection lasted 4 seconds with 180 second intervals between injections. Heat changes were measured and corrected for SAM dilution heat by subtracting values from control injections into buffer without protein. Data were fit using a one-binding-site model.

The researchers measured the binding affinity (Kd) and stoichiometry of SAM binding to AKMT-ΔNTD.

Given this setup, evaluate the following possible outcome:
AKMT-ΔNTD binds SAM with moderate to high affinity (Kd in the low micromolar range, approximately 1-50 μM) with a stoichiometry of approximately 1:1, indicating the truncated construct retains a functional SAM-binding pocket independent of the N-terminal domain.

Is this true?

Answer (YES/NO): NO